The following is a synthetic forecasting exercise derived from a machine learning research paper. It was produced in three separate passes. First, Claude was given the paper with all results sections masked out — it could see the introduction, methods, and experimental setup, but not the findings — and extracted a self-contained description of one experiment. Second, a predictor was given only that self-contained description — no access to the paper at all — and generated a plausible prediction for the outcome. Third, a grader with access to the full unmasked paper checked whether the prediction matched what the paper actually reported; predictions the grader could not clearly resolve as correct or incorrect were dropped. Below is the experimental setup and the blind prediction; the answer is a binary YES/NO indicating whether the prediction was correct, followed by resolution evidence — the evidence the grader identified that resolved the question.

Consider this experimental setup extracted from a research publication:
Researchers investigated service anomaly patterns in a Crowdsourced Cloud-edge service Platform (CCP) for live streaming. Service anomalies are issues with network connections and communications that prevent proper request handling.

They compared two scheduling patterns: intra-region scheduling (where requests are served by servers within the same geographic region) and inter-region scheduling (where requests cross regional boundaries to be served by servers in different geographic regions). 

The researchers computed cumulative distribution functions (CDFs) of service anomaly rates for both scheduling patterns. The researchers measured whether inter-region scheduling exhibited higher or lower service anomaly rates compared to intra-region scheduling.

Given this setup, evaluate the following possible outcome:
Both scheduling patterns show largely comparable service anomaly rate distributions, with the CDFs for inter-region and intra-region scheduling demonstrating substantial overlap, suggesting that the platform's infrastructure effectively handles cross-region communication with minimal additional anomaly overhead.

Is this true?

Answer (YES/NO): NO